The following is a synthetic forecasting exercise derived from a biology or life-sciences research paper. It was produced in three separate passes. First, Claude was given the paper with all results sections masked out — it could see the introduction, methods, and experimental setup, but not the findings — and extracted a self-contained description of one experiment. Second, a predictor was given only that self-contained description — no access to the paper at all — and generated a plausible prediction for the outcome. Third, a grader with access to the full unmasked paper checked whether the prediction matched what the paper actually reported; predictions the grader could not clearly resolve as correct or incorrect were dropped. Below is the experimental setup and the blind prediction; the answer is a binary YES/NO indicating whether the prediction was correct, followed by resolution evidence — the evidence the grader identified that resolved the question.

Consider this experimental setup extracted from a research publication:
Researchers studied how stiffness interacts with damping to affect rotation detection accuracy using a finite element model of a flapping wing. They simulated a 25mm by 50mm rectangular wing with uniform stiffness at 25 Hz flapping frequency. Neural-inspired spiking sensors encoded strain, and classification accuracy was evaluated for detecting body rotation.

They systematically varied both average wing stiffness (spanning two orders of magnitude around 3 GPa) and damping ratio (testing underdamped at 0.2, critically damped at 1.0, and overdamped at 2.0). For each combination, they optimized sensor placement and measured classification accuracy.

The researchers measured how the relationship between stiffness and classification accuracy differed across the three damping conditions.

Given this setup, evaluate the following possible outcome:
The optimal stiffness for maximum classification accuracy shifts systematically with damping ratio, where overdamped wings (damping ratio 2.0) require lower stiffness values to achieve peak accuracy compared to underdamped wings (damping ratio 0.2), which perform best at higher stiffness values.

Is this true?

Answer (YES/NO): NO